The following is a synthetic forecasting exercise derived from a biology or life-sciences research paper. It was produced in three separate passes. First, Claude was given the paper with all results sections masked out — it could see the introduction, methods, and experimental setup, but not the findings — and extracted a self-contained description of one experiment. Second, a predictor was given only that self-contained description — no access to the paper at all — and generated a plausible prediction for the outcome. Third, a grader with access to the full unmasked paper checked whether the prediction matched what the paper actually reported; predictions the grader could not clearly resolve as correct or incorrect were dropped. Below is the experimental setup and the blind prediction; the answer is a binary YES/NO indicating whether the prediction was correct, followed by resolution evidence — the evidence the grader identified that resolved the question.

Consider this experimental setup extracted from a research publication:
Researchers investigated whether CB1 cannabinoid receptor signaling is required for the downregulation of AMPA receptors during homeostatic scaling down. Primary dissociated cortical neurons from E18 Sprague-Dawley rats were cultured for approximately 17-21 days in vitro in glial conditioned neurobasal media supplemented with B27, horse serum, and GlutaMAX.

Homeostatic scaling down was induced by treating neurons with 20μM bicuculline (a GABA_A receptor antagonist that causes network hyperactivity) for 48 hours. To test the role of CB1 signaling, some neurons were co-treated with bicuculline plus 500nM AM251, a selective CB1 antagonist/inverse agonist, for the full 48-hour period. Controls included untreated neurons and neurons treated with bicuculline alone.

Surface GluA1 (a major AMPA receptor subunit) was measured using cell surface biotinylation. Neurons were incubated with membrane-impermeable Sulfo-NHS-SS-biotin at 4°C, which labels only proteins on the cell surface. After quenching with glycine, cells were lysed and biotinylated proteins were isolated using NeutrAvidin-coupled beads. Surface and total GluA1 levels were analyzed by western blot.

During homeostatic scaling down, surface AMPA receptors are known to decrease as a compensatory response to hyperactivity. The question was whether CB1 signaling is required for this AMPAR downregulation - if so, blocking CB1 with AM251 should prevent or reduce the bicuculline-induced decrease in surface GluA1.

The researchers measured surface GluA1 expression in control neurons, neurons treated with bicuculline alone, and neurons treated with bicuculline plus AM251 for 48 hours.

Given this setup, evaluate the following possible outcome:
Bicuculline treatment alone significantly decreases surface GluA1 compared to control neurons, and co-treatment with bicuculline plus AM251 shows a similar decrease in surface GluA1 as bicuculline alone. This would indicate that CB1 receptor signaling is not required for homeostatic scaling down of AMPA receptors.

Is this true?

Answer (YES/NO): YES